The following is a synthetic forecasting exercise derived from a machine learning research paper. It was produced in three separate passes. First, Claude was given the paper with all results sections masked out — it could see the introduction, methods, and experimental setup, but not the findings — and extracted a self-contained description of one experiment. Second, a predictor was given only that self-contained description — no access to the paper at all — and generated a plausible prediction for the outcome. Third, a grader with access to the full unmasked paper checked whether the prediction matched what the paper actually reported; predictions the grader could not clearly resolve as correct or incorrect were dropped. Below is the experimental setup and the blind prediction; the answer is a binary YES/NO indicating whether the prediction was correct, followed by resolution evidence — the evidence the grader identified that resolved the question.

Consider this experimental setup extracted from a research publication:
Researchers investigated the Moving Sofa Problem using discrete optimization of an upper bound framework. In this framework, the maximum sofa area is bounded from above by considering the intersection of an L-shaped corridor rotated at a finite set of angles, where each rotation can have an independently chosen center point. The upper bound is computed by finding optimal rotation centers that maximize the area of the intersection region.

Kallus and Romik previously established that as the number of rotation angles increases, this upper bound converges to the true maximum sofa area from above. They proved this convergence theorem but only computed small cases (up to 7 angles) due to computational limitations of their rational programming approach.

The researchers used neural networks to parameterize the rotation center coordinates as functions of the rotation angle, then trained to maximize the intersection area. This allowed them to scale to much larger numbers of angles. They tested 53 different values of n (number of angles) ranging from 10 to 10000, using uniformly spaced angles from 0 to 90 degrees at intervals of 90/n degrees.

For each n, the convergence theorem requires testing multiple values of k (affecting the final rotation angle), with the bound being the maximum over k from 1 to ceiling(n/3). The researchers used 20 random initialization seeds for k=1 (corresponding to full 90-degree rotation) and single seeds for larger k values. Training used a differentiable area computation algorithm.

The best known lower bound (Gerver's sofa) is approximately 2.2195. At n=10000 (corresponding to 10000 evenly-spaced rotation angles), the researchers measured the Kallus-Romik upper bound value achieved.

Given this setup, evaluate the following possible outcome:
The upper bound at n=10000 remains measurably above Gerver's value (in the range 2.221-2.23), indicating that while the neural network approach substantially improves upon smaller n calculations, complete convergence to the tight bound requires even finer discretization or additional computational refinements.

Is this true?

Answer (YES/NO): NO